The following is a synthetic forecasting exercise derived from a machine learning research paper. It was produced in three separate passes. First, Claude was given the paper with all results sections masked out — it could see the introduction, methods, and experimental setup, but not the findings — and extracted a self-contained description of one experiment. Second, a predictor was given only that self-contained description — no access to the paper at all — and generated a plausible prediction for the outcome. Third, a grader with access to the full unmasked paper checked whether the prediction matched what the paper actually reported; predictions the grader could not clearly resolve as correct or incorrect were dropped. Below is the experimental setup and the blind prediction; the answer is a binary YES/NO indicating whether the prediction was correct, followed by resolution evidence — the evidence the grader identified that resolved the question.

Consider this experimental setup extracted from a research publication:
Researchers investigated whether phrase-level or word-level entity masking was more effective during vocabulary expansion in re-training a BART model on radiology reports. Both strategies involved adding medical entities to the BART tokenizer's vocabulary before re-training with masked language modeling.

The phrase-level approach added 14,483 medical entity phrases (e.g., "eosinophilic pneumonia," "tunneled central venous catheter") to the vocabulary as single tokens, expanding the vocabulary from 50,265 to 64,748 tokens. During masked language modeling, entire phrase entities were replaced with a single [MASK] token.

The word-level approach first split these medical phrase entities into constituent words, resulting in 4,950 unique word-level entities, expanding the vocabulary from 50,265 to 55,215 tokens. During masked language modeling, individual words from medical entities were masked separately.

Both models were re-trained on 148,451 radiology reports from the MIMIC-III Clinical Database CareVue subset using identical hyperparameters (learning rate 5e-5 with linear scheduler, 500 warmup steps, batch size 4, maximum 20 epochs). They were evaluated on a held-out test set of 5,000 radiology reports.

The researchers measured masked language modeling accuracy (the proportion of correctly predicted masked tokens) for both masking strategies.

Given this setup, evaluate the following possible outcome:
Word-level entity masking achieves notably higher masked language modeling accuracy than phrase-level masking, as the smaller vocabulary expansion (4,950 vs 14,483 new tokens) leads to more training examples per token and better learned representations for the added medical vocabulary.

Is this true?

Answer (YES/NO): YES